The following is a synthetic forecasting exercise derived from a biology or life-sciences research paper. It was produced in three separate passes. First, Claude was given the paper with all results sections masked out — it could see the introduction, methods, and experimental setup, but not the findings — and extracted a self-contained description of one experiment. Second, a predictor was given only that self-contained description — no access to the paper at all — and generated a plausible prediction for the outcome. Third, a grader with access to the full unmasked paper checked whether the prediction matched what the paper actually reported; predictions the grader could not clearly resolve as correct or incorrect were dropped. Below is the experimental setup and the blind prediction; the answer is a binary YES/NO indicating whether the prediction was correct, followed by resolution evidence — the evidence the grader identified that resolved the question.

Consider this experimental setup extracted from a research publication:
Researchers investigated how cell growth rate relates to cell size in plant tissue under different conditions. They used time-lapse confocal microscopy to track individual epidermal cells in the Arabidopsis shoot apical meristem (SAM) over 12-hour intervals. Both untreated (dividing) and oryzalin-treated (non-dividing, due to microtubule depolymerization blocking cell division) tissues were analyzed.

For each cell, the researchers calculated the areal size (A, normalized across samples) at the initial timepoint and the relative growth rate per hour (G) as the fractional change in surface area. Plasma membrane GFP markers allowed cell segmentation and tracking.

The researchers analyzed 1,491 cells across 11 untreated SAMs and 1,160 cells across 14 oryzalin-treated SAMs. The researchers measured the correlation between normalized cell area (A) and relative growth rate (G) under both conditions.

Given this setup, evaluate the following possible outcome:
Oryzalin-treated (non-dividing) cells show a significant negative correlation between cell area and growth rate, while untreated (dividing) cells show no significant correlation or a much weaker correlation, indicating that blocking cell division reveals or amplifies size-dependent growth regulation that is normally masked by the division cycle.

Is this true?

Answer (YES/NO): NO